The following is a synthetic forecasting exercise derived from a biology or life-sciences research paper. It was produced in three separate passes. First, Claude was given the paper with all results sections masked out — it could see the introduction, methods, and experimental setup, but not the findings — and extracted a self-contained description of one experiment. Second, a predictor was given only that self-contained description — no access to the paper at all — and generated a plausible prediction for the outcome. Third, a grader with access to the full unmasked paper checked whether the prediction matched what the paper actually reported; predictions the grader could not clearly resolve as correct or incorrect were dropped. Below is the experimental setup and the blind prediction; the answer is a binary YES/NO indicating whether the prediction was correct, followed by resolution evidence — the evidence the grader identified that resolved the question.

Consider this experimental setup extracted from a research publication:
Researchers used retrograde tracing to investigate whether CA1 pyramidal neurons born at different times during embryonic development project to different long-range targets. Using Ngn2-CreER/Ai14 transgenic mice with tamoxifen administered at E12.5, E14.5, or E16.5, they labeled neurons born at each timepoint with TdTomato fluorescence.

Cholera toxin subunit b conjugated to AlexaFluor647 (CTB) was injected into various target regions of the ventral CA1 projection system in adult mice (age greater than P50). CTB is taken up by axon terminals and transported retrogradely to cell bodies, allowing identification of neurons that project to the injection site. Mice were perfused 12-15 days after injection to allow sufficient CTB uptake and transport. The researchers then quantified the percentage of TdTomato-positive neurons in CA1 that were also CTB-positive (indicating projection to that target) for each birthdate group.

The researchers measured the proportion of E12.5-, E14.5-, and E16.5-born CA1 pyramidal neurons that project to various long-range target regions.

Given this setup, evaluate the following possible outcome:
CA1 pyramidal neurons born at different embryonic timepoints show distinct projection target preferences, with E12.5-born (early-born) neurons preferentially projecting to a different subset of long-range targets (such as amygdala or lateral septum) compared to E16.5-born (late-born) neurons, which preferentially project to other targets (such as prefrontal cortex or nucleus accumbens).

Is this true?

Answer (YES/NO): NO